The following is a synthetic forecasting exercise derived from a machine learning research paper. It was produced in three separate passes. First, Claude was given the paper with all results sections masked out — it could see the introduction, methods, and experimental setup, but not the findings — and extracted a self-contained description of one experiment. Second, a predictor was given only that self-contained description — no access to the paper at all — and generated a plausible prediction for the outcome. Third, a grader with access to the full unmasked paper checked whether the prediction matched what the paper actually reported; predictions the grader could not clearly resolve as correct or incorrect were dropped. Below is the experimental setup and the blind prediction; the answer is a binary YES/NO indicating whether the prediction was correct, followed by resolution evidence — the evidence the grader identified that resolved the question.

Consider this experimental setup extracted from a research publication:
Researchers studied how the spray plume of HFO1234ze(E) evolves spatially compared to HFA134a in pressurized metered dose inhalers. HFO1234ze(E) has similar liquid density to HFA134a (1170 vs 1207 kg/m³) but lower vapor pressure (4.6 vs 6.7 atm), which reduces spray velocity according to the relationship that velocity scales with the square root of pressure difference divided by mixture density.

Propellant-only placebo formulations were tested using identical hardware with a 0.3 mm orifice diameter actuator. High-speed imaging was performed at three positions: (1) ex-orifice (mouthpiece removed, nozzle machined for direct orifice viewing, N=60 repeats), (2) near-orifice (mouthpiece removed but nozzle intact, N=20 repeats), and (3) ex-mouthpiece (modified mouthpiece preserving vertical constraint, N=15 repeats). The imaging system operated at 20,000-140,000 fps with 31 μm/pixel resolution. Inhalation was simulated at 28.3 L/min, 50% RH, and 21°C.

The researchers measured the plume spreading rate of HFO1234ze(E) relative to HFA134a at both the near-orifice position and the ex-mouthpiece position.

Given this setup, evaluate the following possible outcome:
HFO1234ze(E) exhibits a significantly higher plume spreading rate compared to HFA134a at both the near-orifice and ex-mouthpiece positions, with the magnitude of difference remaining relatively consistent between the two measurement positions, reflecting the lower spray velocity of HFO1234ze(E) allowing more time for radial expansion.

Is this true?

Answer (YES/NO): NO